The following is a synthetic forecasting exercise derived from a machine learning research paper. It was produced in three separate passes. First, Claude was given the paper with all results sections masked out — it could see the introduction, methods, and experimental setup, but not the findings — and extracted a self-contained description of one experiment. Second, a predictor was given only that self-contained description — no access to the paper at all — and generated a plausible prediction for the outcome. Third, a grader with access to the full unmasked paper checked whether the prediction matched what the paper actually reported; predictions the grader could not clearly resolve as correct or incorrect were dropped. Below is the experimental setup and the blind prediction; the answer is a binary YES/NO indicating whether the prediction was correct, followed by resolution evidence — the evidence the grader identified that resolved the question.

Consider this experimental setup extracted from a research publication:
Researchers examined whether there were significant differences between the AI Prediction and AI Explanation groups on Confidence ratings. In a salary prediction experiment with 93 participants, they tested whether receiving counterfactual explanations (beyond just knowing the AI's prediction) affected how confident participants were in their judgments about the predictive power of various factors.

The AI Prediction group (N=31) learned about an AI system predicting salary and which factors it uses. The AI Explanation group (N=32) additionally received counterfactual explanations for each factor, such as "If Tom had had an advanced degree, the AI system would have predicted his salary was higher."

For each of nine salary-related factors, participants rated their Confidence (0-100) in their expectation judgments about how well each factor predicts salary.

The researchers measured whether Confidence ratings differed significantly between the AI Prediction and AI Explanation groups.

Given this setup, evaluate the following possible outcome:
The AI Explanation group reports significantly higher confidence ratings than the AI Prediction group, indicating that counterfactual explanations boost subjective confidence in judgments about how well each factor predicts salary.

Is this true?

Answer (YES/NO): NO